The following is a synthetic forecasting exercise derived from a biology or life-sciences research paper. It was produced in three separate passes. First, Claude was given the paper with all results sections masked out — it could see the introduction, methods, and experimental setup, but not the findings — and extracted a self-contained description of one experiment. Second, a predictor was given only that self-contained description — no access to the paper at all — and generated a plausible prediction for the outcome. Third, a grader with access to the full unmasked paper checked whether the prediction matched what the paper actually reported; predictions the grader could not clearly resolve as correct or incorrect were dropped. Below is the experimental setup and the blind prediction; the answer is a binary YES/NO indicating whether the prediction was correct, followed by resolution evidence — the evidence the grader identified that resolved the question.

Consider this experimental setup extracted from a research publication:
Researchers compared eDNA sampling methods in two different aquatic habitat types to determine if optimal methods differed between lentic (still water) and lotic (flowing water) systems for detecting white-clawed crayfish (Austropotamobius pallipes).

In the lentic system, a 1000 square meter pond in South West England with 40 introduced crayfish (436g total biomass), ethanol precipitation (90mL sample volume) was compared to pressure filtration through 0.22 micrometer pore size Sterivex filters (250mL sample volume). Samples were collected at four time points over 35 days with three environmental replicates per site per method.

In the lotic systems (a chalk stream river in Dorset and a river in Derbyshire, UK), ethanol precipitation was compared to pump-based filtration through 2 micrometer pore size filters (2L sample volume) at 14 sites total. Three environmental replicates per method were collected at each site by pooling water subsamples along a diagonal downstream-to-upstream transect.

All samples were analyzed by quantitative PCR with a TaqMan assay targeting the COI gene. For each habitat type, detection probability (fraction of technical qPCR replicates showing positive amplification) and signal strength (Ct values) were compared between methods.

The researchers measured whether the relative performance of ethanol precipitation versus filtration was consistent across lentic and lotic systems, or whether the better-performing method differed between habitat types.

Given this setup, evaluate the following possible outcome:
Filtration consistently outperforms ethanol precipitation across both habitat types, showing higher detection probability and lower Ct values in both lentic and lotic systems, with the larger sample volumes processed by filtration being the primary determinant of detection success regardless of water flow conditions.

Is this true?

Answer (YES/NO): NO